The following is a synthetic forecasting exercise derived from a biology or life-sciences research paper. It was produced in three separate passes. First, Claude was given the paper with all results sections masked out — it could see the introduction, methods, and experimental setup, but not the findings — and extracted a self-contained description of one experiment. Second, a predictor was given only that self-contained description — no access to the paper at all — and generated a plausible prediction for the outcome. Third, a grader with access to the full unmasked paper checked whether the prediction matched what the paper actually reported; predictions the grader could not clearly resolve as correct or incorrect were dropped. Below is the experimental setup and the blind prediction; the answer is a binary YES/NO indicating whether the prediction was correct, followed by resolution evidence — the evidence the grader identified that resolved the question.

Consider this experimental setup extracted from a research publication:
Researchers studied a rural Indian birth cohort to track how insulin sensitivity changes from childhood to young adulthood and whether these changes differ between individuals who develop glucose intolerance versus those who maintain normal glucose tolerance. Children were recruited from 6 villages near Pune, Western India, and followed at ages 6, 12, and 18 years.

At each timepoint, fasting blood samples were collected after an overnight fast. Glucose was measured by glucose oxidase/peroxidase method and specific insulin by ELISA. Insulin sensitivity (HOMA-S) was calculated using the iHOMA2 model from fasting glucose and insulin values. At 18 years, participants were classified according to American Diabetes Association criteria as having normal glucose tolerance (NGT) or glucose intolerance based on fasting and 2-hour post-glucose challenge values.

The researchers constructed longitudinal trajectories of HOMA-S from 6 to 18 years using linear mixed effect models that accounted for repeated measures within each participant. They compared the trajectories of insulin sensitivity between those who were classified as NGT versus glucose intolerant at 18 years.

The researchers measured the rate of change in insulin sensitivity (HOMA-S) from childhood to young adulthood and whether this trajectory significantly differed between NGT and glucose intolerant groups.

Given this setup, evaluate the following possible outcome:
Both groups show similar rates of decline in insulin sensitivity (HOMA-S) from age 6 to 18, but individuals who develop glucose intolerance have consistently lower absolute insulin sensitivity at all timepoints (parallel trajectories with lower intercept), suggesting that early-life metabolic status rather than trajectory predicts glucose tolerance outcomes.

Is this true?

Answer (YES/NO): NO